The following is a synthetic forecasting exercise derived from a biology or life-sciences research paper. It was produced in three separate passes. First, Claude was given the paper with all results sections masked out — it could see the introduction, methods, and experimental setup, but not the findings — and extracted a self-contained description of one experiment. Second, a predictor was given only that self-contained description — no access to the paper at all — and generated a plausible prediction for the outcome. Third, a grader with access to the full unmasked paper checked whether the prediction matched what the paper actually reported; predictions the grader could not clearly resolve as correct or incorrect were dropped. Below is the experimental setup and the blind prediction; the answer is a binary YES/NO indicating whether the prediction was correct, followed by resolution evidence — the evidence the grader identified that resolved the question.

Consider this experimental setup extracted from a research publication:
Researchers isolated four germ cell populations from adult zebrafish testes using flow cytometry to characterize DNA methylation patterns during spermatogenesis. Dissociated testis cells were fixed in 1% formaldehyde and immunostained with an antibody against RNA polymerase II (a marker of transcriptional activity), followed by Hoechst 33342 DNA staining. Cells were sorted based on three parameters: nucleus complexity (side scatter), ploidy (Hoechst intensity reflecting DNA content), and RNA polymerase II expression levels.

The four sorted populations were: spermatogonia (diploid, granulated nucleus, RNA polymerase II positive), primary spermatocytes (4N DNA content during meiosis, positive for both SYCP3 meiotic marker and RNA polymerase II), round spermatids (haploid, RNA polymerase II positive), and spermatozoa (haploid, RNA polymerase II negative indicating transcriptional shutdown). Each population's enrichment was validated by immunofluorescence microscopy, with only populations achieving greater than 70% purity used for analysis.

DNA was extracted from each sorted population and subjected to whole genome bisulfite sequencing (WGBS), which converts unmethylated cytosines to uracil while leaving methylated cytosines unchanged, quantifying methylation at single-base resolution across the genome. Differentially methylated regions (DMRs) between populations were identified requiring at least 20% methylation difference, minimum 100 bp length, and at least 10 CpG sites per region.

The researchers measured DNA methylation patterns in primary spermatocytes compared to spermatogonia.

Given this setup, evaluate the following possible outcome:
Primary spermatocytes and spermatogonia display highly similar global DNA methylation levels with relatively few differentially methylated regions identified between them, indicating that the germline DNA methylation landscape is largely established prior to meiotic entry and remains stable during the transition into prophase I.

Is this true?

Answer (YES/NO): NO